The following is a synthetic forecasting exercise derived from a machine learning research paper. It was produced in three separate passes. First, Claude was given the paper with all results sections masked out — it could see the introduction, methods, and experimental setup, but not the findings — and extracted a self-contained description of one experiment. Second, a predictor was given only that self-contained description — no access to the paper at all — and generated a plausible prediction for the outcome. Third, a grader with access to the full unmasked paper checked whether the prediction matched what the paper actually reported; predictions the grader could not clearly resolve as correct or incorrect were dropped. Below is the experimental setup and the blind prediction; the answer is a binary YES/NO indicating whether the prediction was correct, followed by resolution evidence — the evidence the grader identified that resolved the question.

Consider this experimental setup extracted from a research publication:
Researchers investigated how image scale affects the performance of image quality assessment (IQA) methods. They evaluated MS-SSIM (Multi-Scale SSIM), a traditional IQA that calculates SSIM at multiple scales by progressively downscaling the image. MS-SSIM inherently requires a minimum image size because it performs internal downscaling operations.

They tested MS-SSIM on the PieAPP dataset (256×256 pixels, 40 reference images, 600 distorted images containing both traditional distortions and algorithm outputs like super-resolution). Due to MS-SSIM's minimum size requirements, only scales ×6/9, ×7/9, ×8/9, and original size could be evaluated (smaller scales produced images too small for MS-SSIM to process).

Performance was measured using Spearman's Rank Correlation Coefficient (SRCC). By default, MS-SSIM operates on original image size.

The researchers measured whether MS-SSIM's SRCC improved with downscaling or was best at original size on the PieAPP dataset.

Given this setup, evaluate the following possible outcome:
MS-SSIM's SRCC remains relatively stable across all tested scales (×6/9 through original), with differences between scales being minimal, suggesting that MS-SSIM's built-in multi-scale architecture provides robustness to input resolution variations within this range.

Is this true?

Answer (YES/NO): NO